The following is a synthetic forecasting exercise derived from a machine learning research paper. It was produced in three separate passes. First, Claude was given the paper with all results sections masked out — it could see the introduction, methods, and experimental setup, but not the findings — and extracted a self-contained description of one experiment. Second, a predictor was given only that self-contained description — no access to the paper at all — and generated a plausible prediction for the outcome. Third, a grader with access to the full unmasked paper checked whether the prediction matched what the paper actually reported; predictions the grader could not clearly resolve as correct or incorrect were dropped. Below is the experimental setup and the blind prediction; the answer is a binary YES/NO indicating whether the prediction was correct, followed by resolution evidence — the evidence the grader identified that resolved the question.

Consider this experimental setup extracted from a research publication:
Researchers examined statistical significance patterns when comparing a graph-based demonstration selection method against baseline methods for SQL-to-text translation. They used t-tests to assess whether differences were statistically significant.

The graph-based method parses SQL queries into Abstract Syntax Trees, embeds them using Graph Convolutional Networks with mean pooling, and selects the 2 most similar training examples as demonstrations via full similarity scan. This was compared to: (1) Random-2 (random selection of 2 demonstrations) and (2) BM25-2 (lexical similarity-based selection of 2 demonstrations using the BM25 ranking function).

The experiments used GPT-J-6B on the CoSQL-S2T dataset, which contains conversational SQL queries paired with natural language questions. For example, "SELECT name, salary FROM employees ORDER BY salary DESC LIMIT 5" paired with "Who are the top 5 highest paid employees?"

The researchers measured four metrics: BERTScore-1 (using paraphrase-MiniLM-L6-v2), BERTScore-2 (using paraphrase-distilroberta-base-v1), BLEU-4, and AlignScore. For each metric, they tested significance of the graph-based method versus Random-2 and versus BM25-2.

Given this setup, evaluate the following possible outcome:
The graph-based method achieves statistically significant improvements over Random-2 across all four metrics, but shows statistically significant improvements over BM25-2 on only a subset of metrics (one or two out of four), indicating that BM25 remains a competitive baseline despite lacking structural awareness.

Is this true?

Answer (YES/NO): NO